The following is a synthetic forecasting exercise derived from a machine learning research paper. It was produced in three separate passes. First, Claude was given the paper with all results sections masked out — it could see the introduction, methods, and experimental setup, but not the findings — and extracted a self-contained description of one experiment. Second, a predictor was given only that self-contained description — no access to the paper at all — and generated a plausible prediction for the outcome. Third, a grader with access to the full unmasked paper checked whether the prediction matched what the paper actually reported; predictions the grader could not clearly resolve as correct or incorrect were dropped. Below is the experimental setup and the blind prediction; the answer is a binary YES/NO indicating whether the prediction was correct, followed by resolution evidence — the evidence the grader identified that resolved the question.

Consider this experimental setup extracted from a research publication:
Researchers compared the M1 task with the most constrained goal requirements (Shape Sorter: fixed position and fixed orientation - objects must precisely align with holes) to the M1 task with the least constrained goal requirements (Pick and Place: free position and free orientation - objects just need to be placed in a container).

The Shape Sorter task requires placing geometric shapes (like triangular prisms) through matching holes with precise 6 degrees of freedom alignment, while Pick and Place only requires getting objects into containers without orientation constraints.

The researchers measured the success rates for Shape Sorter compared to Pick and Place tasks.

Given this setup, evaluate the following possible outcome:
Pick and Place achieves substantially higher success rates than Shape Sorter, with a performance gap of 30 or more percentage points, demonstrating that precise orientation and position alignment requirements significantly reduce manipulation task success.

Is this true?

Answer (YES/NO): NO